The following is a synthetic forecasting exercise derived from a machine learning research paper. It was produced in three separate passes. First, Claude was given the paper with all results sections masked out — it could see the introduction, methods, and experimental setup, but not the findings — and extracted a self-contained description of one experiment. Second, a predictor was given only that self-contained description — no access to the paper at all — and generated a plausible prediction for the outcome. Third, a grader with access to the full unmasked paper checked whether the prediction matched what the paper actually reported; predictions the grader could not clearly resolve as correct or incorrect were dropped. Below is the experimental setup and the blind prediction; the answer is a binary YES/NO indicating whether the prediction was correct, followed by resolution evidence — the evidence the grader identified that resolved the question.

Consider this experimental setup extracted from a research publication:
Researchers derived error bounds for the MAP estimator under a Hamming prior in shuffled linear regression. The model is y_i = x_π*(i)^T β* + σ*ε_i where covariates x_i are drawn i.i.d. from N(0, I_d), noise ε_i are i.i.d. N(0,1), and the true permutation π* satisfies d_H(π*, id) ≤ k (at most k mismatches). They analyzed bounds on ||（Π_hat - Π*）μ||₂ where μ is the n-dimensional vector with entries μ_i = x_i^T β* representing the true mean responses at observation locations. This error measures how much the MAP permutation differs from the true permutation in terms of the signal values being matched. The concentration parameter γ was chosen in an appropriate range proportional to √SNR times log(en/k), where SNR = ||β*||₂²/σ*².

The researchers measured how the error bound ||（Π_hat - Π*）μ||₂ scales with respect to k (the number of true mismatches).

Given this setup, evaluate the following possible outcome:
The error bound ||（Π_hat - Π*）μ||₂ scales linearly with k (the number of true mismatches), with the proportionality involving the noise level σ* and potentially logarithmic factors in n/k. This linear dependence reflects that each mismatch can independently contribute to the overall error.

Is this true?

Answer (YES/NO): NO